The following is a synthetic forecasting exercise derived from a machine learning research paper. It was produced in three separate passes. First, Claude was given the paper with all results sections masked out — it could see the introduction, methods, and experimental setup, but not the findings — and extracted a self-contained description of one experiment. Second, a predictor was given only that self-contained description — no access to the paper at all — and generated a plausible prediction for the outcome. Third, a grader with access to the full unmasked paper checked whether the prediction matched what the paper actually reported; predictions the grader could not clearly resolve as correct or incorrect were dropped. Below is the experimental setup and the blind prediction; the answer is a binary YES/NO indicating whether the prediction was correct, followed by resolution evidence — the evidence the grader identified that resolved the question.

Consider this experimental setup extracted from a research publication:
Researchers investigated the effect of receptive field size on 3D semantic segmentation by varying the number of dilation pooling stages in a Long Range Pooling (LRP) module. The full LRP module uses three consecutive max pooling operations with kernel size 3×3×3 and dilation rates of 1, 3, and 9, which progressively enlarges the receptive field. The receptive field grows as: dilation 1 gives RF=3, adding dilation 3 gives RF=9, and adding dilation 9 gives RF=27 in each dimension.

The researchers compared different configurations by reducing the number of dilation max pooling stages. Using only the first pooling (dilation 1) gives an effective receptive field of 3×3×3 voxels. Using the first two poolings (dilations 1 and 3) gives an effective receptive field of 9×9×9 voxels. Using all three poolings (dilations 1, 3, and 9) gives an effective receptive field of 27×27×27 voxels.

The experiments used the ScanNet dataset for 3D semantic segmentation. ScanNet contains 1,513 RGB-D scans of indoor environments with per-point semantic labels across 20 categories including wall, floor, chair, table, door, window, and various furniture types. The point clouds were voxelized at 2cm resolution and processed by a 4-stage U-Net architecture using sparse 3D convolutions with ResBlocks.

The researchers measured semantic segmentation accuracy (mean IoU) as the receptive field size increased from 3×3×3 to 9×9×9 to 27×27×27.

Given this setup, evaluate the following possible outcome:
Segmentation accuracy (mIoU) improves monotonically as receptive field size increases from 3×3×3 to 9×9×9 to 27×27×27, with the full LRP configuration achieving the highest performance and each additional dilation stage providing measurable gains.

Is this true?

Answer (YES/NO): YES